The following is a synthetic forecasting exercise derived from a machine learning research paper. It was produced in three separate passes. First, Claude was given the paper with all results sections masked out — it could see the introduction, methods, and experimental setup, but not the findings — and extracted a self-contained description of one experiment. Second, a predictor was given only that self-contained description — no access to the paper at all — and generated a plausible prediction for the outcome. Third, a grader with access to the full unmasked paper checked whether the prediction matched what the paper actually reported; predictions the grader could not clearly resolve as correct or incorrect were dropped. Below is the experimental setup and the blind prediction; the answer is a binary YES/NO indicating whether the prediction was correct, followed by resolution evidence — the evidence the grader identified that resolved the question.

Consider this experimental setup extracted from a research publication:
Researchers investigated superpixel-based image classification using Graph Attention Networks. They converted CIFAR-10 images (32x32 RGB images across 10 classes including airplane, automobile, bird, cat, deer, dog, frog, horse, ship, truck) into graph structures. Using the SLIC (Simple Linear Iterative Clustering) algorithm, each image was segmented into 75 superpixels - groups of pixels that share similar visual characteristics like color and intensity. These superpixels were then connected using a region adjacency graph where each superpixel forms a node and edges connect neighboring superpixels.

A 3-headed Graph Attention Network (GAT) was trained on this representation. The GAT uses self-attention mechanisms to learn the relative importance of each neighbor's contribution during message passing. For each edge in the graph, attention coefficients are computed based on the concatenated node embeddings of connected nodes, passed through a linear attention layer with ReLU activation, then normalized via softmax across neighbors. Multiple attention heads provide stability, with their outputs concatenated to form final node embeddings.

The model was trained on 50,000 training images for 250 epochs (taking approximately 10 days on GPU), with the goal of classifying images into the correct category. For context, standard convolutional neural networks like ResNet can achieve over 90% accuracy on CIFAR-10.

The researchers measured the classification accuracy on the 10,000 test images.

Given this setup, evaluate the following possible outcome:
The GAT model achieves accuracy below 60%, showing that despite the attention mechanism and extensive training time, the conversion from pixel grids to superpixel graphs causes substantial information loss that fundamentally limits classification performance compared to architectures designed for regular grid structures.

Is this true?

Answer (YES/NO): YES